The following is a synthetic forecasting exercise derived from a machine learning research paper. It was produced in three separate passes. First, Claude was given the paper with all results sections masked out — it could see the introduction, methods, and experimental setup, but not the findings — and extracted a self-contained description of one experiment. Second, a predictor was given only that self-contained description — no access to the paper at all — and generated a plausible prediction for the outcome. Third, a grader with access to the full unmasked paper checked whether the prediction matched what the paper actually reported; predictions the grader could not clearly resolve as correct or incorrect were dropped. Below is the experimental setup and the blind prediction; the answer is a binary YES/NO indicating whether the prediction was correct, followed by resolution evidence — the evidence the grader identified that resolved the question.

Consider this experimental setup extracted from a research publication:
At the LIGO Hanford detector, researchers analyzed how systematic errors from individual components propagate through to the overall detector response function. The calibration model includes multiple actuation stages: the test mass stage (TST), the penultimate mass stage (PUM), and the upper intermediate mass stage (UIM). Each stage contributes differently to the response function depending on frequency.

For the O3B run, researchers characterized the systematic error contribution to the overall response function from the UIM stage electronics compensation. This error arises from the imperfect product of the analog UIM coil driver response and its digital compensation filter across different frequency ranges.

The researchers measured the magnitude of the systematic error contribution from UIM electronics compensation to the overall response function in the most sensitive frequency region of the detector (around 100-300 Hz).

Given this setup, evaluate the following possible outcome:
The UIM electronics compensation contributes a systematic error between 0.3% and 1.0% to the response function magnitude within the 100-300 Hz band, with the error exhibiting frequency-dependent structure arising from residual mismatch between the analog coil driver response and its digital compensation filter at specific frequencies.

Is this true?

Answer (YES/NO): NO